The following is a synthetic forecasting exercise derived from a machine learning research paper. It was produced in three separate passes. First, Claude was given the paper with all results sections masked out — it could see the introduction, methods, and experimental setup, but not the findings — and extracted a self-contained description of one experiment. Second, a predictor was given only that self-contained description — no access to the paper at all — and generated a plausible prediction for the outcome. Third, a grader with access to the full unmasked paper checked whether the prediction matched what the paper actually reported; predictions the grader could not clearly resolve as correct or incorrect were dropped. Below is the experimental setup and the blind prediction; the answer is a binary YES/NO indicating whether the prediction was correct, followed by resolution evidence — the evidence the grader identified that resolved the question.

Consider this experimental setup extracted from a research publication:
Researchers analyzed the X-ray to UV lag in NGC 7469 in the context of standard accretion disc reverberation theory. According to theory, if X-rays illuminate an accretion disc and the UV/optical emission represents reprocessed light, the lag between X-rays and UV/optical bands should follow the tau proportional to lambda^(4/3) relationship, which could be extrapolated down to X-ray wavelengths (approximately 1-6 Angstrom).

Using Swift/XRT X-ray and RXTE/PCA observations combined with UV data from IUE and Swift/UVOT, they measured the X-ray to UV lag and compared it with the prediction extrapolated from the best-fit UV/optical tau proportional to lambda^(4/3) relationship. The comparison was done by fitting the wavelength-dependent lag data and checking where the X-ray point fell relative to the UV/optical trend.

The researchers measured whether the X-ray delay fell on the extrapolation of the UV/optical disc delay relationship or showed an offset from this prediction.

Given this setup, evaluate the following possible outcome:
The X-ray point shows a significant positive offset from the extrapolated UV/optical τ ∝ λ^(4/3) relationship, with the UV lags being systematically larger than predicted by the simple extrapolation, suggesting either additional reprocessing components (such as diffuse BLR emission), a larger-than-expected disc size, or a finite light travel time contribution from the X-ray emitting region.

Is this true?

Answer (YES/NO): NO